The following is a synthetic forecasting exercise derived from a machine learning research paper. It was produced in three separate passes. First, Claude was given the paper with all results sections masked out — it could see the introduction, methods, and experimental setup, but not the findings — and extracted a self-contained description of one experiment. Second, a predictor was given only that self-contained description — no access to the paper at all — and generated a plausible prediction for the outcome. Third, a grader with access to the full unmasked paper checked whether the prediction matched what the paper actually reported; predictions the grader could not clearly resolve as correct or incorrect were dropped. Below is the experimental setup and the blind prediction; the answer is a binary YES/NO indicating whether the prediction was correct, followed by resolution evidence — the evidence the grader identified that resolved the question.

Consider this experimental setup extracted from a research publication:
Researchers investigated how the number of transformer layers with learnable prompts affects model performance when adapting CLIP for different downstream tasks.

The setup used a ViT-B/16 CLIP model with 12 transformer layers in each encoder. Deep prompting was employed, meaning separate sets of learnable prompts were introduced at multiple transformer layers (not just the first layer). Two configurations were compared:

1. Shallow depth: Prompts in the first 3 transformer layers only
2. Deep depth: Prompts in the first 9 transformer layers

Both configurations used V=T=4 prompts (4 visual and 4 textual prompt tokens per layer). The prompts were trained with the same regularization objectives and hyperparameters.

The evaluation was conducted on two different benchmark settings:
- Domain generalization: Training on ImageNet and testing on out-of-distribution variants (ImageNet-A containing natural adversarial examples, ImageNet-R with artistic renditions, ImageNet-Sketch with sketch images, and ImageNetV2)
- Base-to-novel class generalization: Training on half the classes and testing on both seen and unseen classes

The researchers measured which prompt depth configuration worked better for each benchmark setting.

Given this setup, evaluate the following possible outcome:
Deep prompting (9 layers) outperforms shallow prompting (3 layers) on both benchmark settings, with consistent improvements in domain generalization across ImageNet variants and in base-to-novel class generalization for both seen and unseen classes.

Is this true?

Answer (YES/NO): NO